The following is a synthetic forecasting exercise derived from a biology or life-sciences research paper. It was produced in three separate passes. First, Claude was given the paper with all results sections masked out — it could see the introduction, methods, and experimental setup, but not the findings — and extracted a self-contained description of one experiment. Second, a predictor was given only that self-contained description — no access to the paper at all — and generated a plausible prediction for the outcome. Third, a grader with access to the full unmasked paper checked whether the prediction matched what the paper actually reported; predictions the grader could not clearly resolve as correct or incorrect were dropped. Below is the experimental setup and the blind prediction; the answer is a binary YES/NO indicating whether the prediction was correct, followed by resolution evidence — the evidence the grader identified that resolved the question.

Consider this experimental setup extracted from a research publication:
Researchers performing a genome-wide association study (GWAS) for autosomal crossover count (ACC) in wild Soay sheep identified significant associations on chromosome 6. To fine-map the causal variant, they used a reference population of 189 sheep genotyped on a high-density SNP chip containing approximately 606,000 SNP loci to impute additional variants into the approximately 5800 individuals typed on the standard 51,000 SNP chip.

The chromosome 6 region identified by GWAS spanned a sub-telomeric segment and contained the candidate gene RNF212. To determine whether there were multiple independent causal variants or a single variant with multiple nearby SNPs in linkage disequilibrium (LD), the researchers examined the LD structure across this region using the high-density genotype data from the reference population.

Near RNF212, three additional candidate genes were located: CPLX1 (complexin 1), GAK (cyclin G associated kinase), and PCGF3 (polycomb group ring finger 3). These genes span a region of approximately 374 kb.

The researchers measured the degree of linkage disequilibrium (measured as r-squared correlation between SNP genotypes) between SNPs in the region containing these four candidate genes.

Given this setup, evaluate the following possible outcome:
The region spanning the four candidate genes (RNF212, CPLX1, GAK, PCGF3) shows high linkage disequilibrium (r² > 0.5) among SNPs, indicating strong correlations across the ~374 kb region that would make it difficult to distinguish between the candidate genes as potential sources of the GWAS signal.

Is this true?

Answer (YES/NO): NO